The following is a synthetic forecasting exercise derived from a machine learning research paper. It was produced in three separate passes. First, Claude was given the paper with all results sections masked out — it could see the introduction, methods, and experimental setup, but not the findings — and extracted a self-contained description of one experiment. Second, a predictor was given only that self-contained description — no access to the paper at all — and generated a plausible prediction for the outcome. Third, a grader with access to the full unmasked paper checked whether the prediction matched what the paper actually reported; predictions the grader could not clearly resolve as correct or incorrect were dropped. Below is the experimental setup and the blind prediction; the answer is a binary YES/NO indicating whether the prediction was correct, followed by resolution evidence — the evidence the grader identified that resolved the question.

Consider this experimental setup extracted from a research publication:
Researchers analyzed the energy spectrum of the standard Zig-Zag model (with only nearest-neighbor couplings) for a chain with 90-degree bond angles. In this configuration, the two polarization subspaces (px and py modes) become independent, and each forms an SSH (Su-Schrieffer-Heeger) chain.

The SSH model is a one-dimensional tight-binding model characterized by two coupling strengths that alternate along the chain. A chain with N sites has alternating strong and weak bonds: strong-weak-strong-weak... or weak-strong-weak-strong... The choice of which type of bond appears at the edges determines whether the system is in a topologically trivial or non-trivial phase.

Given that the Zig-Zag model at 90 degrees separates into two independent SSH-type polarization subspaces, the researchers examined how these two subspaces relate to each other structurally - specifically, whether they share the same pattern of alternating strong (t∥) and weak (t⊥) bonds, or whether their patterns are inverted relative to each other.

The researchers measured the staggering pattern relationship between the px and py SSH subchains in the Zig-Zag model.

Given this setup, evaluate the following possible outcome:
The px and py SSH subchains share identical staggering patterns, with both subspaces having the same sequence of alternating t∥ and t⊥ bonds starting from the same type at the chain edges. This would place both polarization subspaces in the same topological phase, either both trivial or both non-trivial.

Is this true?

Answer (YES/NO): NO